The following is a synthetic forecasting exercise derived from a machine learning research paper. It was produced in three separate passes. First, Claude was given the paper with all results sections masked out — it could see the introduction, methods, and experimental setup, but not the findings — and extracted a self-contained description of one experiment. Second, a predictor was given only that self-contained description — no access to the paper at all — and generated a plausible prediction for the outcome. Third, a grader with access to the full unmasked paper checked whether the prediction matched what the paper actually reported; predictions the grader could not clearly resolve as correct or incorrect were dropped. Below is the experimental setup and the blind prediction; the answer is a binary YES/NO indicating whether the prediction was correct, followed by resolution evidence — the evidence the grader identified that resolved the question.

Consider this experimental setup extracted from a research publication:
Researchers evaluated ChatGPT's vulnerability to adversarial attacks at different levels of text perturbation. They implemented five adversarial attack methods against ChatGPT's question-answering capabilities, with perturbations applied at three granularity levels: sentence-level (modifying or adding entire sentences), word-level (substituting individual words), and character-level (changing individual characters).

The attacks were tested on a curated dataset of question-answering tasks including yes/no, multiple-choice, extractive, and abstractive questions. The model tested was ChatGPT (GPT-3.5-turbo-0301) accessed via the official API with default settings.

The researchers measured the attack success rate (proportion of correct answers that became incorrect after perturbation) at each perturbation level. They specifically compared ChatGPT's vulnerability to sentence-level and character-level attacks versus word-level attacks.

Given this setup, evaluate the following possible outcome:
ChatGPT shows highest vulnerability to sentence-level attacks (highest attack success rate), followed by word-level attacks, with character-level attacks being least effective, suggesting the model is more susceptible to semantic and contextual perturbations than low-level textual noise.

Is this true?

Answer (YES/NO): NO